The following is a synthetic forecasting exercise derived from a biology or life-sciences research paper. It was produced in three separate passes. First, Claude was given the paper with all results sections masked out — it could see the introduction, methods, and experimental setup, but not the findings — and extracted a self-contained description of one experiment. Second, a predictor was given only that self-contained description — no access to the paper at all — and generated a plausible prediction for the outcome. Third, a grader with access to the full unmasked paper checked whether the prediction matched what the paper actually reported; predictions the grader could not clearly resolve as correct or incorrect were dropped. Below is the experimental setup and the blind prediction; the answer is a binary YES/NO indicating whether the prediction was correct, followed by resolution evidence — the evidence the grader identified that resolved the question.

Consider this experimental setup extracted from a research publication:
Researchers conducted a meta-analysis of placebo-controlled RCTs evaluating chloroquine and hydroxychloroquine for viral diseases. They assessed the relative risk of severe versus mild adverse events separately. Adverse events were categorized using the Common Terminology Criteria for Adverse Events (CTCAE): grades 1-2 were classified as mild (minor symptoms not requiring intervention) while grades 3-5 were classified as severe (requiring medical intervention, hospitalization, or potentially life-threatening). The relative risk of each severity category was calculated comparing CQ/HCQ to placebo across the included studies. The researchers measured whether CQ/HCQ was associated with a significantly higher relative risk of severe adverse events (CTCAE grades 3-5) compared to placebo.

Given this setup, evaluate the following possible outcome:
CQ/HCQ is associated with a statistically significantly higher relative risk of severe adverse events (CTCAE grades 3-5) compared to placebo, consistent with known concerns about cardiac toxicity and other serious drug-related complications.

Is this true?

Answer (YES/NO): NO